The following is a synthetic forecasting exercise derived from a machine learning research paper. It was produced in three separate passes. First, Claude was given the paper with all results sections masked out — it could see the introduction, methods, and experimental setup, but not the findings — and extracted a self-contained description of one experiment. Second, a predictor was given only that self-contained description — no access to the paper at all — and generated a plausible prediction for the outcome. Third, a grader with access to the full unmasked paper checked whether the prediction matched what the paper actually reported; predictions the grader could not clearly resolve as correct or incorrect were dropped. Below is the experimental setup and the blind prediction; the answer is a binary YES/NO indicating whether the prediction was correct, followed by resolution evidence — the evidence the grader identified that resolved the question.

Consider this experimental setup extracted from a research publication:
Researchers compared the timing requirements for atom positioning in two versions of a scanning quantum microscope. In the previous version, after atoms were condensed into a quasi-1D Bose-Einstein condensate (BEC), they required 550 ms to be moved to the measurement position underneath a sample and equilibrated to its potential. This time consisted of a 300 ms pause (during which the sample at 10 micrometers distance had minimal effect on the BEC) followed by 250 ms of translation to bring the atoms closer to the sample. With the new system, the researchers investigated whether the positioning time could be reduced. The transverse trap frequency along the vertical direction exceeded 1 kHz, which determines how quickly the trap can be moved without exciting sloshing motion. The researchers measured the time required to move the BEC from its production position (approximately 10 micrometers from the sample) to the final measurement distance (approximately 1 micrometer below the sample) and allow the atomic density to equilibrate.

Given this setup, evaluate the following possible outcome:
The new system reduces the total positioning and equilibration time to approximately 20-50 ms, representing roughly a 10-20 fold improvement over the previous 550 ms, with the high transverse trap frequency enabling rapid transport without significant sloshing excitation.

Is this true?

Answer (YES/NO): YES